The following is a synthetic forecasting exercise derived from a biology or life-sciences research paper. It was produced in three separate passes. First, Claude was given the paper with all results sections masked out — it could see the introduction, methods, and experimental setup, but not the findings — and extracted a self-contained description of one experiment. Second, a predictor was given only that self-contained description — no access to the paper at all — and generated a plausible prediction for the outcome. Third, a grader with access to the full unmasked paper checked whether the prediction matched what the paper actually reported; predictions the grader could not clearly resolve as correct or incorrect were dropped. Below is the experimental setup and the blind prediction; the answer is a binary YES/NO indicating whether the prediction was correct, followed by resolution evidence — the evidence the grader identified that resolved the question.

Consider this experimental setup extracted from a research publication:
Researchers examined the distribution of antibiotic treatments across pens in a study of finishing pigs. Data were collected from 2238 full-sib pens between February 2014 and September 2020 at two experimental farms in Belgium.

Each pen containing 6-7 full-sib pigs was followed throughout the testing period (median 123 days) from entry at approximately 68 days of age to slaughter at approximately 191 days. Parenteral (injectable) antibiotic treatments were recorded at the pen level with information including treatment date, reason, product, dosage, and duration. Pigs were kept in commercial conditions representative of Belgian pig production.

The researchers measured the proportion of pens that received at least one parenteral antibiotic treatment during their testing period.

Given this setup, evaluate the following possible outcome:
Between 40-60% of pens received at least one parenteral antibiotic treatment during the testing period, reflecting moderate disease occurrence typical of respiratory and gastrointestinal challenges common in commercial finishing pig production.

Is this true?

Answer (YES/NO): NO